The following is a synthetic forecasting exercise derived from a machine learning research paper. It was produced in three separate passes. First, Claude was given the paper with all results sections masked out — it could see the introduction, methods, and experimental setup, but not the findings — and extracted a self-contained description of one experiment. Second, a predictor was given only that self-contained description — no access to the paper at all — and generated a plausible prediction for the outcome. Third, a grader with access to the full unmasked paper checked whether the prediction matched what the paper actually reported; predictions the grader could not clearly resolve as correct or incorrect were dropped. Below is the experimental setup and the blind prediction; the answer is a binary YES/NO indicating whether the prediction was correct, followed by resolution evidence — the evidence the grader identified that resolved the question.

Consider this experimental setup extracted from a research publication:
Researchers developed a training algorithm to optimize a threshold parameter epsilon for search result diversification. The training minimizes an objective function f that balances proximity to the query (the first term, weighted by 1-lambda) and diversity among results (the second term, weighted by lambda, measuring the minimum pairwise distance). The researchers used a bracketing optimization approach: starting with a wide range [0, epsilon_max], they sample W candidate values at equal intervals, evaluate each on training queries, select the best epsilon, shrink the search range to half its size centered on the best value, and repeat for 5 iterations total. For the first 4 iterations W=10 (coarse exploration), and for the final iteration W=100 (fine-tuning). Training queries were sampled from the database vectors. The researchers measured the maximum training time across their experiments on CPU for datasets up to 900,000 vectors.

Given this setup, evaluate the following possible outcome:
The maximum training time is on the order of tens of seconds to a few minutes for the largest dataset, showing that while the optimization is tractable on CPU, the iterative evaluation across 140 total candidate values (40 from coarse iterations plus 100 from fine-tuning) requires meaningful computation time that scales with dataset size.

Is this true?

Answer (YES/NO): NO